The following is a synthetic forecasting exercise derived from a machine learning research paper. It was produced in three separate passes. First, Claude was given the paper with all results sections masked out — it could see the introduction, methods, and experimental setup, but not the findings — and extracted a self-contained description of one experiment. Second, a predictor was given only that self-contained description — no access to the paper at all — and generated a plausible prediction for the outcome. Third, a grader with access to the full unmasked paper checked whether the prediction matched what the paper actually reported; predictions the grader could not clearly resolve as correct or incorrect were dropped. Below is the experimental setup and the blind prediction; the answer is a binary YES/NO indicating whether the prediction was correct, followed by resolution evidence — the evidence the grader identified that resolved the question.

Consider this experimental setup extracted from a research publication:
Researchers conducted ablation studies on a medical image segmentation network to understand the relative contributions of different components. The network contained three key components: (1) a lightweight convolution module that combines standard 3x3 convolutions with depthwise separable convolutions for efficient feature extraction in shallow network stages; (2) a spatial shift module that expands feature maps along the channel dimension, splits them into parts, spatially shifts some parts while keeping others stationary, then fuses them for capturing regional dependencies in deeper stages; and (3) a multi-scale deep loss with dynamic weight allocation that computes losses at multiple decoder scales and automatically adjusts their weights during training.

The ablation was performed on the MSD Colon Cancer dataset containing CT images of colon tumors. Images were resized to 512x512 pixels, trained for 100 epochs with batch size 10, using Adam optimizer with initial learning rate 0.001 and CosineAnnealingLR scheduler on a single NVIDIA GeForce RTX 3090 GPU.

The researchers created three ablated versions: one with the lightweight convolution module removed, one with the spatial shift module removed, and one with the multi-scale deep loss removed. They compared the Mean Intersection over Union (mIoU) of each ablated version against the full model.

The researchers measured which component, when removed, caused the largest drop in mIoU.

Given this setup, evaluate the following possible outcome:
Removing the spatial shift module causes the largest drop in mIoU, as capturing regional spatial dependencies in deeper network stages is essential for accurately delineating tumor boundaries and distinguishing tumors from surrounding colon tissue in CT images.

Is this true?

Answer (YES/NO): YES